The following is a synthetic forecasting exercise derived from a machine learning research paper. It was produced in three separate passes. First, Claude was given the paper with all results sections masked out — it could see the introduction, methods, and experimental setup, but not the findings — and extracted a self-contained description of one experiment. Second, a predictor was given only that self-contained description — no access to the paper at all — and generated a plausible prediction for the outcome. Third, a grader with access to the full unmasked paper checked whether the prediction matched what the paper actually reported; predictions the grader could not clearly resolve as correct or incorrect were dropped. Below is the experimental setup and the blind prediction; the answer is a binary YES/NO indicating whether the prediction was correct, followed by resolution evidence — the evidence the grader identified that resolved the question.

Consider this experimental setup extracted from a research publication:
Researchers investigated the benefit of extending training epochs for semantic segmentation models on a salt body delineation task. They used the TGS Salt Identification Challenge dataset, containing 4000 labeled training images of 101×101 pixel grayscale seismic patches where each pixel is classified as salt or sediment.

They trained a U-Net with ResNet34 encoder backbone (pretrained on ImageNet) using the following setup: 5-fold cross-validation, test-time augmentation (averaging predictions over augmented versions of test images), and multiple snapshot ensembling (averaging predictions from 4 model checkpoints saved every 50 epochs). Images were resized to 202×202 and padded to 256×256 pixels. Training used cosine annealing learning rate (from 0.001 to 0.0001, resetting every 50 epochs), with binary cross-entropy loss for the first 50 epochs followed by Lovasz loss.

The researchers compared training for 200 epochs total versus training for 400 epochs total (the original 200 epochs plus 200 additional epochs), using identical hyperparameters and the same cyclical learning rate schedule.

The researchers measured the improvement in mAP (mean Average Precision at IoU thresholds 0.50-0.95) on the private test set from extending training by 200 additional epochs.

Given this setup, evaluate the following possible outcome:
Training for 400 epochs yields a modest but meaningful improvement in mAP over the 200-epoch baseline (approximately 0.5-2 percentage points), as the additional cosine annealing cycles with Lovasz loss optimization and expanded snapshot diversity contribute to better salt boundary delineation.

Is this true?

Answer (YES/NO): NO